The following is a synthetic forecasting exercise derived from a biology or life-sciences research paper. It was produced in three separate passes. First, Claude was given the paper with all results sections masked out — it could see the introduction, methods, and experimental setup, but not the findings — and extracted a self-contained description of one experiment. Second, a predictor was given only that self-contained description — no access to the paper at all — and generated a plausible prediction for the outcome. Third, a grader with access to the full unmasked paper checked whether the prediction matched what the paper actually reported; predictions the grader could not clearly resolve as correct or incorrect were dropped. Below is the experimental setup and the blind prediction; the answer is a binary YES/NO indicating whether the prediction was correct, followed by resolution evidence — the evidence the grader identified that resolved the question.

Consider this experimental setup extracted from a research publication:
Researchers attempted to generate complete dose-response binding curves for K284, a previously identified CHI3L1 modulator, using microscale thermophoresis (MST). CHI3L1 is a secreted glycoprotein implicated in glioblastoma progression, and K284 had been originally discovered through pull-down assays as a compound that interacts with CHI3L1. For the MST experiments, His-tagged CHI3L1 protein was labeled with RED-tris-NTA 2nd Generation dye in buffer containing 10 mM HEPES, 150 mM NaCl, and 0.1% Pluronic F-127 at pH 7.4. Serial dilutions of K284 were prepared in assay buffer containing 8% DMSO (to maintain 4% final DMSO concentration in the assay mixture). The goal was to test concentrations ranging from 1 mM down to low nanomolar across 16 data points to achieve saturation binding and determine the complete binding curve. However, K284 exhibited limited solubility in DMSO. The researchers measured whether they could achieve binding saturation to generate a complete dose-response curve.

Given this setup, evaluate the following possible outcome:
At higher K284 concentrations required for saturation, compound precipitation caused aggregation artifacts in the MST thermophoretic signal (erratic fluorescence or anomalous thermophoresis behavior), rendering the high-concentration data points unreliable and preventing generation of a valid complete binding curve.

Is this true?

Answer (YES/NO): NO